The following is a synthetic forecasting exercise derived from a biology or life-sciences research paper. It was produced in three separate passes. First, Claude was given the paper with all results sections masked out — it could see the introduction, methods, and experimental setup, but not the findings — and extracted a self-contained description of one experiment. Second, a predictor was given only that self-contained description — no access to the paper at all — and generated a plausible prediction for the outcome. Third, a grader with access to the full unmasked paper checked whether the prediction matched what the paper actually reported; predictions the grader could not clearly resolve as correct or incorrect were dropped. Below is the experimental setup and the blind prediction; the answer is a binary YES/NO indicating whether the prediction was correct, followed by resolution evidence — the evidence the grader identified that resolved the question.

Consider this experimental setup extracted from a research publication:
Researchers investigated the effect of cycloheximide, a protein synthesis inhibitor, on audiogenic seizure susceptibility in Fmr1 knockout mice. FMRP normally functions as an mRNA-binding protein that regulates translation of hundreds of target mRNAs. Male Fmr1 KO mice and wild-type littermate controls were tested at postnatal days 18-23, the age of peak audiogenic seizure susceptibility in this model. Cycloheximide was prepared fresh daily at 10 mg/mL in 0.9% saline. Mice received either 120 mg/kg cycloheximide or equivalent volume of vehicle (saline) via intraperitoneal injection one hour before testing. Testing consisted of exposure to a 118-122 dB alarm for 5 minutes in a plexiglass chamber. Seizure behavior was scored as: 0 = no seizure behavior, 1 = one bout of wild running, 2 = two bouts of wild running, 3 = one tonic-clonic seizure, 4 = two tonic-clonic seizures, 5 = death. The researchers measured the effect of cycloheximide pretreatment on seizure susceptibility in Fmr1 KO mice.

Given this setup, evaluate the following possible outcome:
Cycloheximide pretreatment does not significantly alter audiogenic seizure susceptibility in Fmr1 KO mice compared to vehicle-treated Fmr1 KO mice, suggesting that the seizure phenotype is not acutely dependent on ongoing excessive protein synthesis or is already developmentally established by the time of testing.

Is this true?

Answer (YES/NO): NO